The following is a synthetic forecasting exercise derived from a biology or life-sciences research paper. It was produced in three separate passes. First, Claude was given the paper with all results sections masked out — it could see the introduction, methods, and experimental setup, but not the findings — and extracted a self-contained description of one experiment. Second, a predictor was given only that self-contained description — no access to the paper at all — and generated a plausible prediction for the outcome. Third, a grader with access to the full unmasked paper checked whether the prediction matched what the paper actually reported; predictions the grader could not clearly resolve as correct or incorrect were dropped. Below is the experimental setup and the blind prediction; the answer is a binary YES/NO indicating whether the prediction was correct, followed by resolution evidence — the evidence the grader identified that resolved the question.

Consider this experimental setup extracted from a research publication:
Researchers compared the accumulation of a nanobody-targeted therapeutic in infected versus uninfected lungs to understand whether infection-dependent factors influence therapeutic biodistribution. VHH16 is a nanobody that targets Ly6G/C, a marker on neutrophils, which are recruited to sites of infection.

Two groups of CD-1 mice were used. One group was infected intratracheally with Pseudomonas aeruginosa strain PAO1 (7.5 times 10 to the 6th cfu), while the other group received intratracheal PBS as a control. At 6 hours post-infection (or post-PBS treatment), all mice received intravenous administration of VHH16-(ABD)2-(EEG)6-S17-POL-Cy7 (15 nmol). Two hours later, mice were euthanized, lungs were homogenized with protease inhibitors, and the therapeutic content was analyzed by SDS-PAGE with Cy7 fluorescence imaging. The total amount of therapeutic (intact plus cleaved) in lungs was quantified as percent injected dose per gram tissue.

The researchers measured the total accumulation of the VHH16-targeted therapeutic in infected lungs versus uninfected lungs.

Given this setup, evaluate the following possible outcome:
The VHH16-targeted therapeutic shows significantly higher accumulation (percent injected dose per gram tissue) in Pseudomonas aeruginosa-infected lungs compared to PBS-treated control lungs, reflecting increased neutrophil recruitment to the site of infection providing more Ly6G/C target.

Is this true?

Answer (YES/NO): YES